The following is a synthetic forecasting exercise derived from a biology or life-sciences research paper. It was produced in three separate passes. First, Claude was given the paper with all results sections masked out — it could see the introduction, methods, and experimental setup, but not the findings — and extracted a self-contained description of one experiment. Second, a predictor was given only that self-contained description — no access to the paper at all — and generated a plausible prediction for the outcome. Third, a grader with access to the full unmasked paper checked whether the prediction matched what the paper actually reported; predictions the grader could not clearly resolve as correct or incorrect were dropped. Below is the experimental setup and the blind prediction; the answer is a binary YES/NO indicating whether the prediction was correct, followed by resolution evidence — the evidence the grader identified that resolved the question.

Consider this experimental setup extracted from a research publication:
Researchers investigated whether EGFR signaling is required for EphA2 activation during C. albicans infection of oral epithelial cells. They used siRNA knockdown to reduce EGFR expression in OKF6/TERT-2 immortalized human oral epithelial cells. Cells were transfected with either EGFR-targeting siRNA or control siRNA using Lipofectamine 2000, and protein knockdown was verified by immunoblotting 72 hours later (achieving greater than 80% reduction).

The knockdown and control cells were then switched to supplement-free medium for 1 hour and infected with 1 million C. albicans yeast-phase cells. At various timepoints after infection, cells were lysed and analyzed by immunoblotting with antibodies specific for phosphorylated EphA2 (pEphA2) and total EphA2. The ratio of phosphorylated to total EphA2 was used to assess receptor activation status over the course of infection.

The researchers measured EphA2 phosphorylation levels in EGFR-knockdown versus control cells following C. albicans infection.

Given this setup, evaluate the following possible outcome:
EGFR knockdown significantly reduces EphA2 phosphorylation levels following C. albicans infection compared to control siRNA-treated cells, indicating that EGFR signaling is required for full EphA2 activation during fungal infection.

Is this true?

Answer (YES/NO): YES